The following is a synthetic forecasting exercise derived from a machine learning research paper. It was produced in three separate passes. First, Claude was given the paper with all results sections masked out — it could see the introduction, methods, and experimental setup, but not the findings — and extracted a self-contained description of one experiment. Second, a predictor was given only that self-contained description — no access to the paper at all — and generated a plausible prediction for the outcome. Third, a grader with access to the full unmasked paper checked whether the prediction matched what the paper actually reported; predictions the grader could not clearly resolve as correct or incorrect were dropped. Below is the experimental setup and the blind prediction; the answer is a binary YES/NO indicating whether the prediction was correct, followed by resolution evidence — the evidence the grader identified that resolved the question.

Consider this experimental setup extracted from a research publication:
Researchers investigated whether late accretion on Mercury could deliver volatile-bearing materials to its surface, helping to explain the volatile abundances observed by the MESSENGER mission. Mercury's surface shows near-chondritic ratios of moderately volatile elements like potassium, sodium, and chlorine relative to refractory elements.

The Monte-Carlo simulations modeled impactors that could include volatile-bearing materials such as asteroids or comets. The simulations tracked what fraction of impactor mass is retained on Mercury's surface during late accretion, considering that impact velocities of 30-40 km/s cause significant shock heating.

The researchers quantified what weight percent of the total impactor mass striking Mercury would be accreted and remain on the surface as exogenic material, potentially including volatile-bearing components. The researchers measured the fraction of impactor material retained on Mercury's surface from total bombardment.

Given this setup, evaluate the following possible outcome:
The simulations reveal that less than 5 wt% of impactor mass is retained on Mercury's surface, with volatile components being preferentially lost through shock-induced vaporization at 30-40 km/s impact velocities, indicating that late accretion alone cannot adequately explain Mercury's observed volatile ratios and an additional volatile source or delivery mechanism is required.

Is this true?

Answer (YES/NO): NO